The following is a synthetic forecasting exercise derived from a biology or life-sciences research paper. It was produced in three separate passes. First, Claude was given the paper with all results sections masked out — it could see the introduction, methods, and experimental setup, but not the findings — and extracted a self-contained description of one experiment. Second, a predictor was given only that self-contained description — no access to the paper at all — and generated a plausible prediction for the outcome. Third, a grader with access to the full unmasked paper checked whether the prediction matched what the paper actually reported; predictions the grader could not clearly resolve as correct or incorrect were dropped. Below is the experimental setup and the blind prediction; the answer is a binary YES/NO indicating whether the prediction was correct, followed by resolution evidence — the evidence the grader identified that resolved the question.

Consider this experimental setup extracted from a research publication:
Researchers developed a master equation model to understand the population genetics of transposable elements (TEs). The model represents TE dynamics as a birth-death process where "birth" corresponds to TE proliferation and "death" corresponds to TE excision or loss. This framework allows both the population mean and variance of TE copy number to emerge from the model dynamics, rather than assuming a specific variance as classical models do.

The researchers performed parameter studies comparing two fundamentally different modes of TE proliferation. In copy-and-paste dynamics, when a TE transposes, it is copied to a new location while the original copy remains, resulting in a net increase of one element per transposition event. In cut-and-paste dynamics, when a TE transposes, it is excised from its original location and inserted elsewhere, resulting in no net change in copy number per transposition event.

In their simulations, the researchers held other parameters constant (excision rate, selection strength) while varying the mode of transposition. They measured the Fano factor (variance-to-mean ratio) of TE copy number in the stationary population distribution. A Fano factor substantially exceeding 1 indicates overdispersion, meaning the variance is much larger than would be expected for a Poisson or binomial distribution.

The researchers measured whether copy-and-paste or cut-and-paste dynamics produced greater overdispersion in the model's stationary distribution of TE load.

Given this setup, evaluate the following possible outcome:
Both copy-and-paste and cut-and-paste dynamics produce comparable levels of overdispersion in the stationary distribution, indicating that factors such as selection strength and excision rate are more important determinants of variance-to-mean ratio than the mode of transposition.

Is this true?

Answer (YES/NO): NO